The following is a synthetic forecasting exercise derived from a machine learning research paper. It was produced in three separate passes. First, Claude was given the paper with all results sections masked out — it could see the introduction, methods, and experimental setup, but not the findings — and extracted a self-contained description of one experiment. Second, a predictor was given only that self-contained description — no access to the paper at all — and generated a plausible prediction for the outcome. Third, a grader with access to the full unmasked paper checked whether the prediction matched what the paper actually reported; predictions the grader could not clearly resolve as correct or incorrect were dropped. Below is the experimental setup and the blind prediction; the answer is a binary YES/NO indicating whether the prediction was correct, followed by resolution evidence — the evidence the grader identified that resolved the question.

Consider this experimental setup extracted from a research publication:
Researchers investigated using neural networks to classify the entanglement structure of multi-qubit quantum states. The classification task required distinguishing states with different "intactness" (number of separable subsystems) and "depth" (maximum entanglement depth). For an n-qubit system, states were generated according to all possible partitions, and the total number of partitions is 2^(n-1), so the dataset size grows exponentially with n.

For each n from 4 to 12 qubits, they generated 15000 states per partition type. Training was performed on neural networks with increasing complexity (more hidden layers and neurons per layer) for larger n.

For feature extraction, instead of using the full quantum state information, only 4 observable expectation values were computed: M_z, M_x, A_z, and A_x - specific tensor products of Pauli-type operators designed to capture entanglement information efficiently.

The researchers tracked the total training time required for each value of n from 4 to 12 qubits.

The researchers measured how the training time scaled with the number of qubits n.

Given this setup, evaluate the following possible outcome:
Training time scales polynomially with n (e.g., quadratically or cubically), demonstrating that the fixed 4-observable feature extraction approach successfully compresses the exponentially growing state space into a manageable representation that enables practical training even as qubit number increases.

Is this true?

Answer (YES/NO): NO